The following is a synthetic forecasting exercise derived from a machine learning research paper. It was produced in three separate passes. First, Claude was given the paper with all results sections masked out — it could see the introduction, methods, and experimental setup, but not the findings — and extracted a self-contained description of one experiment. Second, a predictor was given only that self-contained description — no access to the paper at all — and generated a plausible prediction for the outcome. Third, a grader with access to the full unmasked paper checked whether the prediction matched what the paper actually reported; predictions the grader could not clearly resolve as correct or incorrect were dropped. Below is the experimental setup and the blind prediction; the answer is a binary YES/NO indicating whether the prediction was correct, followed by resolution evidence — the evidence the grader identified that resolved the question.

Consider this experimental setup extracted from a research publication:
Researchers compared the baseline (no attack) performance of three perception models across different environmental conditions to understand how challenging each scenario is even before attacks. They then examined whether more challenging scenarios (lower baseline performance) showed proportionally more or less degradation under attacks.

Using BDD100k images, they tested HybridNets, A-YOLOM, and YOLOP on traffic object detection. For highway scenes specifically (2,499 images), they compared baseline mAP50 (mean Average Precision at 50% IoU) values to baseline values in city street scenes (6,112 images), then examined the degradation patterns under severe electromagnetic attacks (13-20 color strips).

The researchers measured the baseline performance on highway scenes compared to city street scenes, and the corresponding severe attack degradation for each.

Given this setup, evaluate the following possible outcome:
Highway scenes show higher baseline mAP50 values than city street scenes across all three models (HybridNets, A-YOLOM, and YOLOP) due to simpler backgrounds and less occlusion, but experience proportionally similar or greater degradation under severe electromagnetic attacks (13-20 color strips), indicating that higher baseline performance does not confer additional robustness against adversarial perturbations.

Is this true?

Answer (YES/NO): NO